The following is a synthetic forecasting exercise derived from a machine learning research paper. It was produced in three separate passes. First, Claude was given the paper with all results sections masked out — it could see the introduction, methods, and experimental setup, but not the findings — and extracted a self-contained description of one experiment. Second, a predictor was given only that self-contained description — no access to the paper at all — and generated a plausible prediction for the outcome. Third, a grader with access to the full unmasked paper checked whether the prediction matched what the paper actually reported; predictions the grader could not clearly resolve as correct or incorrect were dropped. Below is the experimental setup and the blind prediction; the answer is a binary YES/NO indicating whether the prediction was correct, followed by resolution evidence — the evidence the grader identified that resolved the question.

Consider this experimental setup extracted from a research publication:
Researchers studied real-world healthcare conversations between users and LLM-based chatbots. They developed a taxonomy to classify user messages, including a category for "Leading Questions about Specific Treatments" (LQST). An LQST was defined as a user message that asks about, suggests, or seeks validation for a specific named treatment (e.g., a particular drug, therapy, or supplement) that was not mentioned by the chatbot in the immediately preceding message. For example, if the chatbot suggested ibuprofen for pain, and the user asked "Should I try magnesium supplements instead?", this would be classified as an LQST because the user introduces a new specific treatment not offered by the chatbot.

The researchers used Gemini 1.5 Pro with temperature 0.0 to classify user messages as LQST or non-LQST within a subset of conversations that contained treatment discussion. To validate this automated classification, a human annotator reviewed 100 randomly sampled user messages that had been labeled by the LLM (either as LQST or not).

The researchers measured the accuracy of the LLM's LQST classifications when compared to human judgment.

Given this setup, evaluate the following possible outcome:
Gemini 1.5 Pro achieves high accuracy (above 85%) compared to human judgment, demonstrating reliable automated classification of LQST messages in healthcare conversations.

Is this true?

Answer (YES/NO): YES